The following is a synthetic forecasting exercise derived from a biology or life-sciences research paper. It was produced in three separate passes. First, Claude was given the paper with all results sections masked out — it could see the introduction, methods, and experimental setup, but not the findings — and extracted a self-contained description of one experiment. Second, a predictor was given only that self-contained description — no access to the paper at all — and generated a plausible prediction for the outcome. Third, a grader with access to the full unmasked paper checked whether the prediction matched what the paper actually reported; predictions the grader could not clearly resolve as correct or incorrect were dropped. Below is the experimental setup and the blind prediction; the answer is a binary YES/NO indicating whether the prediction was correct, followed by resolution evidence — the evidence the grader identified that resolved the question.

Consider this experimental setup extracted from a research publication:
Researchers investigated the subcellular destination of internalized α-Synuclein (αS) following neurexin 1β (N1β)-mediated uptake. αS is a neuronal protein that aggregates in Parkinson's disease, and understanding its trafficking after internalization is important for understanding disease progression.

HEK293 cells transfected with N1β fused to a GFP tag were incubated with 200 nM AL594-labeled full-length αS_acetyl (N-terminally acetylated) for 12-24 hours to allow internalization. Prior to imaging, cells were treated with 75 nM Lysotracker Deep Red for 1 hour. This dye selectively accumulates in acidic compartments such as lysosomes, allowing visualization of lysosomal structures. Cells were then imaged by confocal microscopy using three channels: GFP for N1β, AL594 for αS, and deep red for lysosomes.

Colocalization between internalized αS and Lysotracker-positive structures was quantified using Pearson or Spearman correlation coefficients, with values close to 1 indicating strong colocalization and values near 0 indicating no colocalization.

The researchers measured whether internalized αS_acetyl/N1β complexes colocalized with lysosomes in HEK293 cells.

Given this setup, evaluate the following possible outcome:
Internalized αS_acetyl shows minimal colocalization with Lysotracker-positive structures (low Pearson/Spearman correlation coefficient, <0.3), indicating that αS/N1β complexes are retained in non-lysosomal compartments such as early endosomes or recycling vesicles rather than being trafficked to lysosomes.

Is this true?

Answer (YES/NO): NO